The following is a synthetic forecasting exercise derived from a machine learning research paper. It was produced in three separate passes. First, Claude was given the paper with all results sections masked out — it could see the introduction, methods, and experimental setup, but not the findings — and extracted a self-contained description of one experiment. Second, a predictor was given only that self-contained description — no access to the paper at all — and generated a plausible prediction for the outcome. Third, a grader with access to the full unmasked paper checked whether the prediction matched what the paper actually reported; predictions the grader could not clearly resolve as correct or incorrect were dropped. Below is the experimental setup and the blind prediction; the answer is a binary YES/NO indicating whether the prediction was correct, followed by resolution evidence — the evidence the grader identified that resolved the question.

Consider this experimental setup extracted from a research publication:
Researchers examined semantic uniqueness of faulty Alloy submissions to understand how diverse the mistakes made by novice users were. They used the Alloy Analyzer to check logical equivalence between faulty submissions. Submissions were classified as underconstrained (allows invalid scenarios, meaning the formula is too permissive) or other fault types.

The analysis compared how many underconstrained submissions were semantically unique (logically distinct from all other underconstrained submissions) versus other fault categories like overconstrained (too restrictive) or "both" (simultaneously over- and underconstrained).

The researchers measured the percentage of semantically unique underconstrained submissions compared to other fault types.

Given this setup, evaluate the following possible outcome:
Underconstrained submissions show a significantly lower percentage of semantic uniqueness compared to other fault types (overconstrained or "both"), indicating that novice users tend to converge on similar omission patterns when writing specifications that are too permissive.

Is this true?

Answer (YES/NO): YES